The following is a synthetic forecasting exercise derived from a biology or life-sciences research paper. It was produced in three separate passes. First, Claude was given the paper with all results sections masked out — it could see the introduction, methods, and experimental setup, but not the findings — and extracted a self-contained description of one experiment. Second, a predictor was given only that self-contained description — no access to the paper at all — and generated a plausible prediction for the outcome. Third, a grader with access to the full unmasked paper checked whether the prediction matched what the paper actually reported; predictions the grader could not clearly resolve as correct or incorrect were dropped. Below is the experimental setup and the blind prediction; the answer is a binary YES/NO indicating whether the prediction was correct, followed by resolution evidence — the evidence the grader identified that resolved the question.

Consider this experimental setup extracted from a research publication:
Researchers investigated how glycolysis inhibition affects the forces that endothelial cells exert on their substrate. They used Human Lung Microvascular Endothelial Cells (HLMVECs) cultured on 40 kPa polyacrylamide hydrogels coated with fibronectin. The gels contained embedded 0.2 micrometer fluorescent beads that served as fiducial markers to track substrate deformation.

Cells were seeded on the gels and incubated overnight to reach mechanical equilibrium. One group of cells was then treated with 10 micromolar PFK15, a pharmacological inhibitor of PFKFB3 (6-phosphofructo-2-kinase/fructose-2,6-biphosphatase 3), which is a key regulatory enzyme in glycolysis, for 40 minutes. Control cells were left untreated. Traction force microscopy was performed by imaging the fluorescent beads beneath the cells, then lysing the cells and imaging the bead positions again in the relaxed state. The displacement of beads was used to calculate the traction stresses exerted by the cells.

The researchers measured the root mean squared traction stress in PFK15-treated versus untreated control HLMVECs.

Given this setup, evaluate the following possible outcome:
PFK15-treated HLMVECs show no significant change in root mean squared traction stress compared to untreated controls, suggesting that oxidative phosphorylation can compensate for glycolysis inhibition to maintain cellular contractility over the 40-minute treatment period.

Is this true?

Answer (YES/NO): NO